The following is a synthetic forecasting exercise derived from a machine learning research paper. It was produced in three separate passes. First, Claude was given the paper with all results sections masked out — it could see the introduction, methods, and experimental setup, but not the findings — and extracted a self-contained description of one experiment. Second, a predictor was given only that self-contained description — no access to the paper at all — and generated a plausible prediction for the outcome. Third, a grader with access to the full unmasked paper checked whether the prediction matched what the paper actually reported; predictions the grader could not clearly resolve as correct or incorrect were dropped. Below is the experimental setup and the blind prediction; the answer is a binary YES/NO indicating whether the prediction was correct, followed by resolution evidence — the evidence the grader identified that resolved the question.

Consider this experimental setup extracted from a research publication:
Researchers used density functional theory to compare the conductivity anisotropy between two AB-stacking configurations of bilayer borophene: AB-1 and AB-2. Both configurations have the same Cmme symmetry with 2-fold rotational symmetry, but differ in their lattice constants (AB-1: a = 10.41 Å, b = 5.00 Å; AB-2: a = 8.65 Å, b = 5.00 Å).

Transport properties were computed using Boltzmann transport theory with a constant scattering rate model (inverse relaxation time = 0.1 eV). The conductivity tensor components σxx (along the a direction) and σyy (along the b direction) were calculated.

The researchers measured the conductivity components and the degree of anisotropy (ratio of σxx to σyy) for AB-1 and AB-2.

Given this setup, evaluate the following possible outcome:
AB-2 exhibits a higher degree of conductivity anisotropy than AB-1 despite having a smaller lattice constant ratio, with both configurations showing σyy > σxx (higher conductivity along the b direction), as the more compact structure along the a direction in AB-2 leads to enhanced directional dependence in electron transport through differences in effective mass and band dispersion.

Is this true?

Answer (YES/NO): NO